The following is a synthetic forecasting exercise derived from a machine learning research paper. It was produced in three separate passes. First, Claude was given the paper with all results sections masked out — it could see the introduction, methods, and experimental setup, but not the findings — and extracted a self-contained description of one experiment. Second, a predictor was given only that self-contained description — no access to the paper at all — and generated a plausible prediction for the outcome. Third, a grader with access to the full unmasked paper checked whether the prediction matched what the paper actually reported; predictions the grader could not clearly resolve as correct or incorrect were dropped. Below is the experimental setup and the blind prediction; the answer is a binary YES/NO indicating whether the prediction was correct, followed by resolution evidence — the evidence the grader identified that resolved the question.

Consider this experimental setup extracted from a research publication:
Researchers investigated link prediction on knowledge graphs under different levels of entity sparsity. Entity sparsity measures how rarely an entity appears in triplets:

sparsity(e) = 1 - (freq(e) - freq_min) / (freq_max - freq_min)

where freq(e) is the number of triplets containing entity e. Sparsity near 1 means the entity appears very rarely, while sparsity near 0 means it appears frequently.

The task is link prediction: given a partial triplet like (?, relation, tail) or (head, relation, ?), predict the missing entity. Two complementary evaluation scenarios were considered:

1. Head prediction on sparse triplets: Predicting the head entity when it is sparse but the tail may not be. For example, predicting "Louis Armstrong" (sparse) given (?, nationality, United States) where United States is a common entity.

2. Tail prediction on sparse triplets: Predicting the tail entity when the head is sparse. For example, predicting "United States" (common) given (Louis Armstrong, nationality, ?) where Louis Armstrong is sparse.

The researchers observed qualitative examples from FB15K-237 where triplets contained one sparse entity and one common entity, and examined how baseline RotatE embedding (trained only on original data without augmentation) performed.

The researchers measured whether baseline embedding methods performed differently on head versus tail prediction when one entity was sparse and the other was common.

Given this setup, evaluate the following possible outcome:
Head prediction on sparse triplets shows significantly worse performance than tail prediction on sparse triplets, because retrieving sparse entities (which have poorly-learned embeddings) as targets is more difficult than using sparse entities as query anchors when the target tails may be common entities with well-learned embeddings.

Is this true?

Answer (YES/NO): YES